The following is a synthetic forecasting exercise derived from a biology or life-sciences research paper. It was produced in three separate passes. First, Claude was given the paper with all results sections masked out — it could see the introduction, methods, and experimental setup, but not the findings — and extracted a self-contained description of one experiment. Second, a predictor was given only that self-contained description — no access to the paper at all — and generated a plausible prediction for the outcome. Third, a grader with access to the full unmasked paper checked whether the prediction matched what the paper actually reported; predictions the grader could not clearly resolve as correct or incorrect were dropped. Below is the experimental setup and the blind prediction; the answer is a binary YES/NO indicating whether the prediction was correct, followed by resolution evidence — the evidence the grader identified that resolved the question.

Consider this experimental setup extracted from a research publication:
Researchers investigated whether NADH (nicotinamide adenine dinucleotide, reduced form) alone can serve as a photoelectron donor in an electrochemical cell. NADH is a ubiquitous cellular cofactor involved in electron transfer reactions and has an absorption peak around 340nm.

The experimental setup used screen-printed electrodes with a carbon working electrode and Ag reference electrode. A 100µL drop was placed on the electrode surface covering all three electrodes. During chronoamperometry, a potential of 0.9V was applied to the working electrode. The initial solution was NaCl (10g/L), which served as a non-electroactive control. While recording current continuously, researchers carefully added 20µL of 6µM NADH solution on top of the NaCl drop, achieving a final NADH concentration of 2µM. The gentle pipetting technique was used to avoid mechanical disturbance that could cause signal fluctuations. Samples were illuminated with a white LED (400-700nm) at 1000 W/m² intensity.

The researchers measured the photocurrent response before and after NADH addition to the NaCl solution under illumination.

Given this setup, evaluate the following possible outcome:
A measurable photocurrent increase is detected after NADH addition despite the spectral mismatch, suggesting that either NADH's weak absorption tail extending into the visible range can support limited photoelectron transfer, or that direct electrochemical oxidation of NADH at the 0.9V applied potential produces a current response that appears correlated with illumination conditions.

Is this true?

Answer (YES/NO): NO